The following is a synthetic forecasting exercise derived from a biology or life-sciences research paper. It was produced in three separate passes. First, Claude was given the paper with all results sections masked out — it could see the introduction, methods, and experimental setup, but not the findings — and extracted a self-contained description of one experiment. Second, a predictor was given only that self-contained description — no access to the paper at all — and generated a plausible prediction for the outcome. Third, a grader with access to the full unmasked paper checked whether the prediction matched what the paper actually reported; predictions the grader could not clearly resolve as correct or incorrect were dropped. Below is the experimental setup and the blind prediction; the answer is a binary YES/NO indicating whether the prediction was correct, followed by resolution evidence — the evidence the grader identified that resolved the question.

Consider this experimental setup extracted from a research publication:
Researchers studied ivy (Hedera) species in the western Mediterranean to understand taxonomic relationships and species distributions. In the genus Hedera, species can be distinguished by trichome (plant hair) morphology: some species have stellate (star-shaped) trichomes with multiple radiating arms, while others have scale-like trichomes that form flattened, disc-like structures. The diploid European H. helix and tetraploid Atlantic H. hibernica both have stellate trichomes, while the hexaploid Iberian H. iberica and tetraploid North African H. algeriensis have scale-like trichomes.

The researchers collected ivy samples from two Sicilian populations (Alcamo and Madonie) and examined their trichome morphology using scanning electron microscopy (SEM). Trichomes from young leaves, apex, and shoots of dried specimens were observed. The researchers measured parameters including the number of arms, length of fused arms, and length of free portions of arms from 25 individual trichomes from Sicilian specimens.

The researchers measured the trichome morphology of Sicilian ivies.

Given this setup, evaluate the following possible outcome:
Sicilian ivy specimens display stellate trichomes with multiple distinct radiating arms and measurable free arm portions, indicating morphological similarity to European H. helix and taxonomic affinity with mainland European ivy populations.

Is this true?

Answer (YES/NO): NO